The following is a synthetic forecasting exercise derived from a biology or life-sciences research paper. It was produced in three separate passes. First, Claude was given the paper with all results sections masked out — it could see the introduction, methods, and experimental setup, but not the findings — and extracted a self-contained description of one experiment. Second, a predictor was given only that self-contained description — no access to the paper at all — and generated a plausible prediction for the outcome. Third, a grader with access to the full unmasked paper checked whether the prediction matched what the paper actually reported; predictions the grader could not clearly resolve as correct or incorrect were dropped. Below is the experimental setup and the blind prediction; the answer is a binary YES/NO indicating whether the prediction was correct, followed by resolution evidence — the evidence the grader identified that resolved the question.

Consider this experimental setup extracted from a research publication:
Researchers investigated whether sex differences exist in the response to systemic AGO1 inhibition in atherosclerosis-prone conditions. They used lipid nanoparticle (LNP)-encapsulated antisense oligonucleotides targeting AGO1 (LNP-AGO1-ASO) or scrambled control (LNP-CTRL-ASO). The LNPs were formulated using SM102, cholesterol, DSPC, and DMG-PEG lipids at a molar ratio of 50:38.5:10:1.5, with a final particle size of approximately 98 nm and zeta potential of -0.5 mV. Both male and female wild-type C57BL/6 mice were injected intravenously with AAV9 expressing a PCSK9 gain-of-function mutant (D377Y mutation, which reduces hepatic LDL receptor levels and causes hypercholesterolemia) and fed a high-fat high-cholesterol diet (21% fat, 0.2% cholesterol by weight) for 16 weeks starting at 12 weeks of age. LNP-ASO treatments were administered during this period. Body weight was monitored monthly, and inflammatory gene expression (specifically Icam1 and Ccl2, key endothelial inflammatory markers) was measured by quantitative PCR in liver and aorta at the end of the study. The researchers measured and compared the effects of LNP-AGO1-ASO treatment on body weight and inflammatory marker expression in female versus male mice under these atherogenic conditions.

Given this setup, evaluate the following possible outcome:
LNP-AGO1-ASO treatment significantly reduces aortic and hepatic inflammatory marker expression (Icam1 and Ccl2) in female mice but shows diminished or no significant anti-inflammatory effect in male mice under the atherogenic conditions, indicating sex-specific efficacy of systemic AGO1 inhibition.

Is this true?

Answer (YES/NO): NO